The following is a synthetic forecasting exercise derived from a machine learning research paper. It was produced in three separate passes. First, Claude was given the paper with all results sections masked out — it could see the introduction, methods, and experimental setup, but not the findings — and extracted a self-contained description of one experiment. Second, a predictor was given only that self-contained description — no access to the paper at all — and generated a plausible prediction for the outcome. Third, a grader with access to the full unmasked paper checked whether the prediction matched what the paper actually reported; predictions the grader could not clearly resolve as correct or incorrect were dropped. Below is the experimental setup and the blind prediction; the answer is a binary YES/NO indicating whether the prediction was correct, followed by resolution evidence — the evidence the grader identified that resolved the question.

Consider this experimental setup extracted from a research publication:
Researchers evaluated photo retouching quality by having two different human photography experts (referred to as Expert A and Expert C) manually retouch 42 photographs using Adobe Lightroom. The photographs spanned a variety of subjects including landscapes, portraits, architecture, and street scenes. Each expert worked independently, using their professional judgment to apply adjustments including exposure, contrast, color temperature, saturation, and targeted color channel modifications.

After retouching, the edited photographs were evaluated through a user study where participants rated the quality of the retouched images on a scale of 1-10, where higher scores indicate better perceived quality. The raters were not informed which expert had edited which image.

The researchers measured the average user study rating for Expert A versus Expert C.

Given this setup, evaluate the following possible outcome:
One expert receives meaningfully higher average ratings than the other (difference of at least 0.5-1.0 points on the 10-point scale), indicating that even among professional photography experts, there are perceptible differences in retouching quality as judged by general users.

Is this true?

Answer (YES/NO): YES